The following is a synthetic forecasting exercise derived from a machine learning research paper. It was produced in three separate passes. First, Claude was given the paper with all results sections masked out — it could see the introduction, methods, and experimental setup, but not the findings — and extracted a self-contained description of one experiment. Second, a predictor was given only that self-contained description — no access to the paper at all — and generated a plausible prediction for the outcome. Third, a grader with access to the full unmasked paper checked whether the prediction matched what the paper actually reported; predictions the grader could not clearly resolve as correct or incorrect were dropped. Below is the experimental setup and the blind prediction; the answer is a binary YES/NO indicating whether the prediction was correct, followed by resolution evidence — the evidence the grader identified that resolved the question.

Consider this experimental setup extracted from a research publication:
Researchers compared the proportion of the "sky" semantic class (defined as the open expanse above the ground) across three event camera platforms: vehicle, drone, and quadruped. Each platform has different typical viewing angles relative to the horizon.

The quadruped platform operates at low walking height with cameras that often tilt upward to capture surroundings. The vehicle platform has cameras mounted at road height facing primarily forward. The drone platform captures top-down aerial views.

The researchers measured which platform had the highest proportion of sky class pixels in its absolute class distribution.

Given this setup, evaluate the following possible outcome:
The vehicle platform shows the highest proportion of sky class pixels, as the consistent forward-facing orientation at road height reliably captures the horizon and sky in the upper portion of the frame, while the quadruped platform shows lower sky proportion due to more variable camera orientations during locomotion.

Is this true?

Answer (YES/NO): NO